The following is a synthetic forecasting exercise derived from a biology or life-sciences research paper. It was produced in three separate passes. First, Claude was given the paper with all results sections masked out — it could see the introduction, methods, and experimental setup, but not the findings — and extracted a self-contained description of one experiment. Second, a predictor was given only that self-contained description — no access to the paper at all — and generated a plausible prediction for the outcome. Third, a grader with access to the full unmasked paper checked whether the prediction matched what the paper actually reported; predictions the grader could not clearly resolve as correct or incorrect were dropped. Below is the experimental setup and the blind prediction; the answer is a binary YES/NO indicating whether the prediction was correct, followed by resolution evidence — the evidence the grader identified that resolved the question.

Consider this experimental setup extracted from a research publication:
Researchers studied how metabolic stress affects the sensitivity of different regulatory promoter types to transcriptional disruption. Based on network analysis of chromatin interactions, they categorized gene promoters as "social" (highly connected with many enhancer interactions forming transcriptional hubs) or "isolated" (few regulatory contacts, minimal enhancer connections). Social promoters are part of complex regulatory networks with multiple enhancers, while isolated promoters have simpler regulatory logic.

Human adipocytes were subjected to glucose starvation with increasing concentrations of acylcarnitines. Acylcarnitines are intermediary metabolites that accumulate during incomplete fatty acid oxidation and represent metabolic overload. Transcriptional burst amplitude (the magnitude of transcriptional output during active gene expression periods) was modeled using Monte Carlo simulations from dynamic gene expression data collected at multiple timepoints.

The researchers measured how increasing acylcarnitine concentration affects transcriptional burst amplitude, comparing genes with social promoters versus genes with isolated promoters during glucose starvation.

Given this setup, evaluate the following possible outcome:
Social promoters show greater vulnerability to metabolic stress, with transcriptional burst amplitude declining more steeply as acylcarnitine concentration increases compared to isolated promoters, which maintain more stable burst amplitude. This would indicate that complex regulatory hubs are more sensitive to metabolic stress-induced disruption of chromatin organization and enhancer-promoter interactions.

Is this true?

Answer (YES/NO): YES